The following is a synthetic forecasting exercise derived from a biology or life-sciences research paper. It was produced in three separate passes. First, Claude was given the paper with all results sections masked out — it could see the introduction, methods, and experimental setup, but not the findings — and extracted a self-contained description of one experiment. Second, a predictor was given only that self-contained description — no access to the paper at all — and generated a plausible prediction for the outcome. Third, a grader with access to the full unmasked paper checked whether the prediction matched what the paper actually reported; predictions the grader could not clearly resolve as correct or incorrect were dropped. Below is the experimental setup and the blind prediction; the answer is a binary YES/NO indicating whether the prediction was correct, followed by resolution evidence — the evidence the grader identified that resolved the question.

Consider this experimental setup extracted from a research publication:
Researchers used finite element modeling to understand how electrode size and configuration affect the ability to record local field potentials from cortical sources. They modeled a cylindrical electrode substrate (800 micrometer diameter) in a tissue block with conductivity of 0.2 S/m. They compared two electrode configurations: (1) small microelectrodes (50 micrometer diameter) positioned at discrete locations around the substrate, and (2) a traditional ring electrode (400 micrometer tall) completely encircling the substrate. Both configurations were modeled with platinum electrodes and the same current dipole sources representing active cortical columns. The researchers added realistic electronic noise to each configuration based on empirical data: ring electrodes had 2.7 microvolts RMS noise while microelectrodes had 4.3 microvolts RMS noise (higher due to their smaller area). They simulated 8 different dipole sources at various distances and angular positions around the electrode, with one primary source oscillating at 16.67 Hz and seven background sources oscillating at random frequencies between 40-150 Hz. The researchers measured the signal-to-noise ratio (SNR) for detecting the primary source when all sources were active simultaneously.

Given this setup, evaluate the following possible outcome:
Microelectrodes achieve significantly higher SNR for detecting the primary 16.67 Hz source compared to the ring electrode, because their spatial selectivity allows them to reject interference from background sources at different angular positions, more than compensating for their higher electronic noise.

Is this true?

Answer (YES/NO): YES